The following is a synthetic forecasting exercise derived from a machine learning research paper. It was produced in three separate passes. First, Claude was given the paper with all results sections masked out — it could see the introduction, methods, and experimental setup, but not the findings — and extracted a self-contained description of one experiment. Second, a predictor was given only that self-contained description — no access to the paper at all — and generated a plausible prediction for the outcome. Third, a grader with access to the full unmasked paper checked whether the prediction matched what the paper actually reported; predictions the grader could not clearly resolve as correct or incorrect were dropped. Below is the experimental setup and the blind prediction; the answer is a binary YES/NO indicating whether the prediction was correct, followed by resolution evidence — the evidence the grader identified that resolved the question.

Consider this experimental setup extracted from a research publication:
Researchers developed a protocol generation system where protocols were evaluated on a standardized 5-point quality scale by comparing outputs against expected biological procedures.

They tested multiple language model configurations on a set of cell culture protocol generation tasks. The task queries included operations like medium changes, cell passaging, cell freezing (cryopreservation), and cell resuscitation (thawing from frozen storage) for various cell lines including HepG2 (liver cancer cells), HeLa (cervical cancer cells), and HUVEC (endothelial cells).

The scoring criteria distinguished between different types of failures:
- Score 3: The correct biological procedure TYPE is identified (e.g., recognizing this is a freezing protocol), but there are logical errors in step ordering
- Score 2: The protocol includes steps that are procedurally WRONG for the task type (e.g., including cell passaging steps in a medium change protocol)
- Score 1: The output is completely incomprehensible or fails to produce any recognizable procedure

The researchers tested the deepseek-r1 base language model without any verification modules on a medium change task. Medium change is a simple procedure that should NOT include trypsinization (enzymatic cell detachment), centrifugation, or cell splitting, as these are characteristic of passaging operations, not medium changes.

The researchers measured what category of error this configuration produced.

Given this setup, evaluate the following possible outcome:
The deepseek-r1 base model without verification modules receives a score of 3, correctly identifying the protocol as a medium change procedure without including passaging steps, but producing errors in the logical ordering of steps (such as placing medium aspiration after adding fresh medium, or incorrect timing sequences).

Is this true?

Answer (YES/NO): NO